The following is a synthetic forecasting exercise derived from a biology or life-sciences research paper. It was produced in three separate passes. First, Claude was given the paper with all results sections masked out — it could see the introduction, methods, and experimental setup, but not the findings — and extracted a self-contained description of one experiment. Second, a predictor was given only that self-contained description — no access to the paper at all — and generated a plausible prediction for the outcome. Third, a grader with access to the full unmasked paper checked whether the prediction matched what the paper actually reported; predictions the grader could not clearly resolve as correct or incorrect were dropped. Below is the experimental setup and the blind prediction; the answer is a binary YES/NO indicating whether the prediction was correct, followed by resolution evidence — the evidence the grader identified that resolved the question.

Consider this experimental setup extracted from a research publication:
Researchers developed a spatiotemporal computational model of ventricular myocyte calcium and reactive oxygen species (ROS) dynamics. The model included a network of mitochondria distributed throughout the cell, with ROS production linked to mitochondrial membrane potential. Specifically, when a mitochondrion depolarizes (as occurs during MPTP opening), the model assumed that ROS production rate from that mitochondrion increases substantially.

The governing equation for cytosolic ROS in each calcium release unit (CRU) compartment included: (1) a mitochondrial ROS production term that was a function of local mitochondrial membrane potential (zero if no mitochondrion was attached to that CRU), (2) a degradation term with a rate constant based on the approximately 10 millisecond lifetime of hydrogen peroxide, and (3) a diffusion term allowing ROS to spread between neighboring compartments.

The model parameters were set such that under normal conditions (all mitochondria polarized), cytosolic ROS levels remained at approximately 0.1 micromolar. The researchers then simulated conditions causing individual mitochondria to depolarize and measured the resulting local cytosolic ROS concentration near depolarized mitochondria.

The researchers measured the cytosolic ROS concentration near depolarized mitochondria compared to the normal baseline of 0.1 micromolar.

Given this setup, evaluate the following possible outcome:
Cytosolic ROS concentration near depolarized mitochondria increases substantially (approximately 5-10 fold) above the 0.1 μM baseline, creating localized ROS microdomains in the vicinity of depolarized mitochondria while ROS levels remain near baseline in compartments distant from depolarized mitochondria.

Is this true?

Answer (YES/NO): NO